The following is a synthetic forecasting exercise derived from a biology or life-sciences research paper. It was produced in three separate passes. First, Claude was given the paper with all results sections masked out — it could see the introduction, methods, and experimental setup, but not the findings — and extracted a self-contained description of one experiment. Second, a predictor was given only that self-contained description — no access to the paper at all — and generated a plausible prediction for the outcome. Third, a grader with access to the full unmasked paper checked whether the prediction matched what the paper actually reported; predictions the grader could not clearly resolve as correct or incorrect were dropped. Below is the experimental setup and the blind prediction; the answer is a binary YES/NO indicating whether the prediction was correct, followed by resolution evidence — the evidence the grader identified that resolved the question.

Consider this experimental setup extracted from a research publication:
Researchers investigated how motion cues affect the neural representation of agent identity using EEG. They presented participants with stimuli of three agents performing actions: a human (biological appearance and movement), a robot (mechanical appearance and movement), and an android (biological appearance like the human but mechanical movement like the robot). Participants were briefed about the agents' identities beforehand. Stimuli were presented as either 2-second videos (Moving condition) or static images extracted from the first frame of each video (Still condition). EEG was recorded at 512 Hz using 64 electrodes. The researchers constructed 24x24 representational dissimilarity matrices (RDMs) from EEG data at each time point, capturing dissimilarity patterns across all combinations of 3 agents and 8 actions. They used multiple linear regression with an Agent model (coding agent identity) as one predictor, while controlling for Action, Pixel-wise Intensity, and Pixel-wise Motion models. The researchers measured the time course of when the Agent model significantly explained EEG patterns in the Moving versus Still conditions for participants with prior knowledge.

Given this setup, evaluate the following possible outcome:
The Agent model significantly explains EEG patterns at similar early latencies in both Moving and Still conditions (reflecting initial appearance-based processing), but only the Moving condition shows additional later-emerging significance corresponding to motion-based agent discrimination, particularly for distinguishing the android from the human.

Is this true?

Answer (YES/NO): NO